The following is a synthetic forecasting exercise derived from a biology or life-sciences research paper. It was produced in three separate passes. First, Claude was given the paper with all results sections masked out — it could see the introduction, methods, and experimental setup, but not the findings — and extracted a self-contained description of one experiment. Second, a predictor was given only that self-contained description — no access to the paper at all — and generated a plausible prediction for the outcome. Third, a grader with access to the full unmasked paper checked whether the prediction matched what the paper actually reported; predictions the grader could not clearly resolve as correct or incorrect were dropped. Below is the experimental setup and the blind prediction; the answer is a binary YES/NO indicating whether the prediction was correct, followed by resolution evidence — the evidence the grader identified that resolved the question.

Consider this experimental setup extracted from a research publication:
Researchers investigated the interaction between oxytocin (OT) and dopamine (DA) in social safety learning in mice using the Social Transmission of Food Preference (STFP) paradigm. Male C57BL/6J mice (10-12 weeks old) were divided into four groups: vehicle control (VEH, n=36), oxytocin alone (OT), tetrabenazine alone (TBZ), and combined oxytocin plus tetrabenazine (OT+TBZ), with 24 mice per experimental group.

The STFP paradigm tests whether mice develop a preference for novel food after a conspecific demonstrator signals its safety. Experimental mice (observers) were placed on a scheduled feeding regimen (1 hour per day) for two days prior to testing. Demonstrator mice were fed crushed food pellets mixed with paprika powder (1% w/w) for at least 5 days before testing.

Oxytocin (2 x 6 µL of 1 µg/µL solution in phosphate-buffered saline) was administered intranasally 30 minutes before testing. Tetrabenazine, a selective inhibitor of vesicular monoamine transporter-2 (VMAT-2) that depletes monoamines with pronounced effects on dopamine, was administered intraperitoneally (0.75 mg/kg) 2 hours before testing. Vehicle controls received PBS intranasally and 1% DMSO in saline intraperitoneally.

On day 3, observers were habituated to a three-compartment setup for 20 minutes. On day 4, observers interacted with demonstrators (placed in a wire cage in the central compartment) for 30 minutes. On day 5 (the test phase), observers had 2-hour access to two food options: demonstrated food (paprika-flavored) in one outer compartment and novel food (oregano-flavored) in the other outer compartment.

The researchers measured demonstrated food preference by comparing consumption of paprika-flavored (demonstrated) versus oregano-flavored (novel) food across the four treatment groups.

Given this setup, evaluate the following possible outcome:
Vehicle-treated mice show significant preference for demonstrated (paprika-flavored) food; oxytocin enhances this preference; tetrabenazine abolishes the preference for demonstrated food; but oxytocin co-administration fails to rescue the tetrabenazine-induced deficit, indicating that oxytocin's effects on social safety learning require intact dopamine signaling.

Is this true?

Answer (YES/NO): NO